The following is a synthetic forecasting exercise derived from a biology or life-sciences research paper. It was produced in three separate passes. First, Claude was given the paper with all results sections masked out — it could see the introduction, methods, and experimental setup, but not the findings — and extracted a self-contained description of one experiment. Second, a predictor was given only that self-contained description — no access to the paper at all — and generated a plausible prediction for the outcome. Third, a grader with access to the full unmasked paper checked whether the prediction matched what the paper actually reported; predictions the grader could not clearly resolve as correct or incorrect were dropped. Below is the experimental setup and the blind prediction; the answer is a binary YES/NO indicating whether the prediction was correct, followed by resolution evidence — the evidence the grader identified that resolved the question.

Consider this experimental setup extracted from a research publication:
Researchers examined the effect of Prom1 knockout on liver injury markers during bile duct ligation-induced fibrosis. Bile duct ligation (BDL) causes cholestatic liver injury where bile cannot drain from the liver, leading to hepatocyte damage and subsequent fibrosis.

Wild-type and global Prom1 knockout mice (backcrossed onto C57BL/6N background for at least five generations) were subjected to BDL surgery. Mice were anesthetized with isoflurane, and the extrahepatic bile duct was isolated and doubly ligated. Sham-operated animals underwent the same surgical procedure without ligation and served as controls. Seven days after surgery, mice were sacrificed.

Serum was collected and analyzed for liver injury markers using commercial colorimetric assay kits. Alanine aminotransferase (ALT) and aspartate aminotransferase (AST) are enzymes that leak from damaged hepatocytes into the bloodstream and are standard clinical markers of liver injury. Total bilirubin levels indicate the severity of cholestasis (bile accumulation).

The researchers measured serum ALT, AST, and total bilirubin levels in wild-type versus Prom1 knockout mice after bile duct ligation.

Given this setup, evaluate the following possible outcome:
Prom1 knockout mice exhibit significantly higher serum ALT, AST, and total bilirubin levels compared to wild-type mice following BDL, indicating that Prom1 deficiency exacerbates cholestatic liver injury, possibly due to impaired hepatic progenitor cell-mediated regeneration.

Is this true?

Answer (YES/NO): YES